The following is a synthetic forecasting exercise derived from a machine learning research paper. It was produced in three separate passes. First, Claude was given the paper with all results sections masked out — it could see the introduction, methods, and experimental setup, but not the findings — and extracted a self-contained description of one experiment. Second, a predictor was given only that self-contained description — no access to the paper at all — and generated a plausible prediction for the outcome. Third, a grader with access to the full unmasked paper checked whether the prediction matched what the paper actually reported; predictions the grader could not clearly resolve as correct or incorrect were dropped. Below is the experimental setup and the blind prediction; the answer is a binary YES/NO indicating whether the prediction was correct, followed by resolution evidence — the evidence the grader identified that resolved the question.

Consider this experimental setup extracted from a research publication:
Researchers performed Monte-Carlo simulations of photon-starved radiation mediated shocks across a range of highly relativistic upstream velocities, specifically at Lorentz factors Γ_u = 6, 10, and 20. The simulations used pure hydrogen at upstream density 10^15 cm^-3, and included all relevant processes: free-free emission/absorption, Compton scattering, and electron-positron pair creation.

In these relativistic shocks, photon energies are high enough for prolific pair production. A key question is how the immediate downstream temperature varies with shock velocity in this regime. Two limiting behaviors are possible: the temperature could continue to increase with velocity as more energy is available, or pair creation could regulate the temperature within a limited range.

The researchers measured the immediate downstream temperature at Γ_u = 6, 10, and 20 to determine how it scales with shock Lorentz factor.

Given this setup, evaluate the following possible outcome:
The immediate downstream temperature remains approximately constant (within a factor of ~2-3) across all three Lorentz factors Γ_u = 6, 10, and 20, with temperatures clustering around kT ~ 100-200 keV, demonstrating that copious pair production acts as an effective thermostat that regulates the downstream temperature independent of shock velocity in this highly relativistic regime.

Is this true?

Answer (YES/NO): YES